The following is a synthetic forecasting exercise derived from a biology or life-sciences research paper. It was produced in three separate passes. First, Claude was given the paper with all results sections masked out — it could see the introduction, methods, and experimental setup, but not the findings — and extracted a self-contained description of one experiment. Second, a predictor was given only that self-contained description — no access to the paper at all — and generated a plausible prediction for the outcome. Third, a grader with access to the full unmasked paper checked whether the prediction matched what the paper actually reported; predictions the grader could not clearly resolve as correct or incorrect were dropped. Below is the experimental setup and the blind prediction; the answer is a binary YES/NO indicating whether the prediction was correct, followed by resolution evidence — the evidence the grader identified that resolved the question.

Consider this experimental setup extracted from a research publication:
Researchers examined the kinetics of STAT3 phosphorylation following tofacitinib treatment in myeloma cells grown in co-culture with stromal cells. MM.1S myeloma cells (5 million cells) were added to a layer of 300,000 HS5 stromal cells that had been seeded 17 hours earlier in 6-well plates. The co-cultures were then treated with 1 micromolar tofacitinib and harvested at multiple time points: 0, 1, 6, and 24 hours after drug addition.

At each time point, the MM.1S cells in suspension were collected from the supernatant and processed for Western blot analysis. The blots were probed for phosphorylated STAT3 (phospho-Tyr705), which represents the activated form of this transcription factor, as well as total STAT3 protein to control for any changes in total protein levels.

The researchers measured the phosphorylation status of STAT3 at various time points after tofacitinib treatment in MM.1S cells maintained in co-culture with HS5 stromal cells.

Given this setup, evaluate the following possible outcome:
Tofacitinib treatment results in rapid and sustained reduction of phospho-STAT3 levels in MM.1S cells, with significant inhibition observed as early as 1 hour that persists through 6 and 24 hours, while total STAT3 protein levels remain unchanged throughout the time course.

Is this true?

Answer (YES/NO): NO